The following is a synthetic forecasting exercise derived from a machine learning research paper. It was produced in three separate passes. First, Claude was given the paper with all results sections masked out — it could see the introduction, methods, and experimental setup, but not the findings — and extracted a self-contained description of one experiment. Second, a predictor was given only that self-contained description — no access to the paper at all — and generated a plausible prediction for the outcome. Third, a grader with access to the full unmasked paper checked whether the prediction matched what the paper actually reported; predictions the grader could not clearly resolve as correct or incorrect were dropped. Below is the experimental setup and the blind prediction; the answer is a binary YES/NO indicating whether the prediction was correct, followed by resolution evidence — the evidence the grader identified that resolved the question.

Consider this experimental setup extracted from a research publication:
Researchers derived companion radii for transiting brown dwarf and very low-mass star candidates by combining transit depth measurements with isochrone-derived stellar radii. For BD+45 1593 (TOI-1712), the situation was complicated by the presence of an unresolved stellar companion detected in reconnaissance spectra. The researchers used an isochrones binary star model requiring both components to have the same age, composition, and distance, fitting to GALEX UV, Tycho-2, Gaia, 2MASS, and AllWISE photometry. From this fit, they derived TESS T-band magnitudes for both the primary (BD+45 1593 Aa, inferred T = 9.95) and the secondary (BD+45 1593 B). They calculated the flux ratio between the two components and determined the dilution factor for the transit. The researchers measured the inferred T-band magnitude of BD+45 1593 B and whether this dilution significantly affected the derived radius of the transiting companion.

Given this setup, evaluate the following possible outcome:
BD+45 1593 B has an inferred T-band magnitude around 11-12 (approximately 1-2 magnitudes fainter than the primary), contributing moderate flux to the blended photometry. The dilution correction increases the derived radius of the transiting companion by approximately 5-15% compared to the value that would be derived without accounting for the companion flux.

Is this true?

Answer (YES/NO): NO